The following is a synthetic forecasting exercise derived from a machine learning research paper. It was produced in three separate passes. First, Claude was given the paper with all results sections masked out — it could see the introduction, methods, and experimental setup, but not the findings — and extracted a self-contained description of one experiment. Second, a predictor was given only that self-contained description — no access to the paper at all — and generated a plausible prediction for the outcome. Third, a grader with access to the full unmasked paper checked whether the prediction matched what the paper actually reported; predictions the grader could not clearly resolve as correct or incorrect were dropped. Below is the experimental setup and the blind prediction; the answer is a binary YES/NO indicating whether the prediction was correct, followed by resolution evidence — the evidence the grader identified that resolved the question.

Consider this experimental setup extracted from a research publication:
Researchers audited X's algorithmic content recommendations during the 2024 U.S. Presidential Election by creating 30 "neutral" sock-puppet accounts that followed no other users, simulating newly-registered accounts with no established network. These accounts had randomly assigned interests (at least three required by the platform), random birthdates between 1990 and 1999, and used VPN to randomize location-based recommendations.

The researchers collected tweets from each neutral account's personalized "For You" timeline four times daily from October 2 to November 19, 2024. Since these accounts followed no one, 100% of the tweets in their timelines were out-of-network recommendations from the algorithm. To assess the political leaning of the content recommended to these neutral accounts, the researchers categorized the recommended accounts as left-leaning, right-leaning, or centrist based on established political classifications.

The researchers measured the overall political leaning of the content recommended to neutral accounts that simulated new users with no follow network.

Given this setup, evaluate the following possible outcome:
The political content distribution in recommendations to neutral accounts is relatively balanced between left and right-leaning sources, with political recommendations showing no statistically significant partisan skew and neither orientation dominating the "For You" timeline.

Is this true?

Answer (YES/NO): NO